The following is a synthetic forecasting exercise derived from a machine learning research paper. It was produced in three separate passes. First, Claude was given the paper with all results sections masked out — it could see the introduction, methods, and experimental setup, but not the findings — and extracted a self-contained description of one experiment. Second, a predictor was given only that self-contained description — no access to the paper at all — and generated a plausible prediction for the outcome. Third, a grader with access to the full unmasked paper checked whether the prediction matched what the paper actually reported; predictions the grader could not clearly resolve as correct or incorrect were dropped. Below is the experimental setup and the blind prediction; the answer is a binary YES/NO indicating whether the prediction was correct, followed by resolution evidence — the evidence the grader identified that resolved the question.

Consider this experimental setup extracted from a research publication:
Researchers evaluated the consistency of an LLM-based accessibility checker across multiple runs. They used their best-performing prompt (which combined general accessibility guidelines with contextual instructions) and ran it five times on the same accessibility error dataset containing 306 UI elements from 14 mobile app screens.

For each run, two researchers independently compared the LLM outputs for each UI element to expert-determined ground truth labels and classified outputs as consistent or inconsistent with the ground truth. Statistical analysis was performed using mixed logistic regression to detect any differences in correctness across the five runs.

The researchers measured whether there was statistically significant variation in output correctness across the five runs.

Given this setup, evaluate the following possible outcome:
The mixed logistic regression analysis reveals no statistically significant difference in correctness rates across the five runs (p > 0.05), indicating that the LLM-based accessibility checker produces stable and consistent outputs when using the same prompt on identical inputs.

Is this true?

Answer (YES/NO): YES